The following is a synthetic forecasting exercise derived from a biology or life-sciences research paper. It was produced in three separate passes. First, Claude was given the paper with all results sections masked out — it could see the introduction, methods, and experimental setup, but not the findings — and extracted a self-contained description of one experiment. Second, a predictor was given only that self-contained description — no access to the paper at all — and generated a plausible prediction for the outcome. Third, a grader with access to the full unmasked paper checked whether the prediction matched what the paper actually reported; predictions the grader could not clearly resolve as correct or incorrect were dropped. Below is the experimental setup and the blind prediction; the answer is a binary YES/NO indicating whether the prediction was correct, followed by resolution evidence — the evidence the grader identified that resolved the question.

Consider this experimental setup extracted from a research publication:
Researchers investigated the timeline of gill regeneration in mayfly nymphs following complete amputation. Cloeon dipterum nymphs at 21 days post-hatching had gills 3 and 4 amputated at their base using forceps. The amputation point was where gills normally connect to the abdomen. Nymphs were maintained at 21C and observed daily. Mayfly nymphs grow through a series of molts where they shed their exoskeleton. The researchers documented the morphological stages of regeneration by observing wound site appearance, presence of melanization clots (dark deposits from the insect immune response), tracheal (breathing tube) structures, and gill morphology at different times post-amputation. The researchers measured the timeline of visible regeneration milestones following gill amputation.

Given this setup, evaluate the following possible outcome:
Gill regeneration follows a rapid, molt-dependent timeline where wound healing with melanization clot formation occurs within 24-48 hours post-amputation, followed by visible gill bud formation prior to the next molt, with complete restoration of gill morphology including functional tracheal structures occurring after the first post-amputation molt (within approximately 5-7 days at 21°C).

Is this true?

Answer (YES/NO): NO